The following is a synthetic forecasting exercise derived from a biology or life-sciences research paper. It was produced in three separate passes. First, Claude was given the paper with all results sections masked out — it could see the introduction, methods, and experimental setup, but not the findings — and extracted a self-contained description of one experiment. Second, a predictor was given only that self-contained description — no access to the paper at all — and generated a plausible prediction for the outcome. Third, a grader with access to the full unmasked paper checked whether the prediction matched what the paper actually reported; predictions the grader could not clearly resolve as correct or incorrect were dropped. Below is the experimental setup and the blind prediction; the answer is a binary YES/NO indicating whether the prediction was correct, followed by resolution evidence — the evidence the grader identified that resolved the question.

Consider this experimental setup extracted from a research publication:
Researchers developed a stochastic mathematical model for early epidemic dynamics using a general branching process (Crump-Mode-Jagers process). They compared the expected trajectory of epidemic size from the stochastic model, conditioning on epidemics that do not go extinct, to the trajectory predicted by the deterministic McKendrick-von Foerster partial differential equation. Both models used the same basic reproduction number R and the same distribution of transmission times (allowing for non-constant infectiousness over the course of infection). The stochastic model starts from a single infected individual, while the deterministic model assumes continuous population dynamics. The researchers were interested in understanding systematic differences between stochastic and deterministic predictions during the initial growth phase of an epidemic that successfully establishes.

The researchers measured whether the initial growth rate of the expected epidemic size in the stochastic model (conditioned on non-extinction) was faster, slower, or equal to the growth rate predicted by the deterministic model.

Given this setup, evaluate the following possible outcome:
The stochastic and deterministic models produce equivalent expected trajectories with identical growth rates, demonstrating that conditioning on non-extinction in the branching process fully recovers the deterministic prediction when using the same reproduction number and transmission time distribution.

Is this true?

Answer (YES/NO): NO